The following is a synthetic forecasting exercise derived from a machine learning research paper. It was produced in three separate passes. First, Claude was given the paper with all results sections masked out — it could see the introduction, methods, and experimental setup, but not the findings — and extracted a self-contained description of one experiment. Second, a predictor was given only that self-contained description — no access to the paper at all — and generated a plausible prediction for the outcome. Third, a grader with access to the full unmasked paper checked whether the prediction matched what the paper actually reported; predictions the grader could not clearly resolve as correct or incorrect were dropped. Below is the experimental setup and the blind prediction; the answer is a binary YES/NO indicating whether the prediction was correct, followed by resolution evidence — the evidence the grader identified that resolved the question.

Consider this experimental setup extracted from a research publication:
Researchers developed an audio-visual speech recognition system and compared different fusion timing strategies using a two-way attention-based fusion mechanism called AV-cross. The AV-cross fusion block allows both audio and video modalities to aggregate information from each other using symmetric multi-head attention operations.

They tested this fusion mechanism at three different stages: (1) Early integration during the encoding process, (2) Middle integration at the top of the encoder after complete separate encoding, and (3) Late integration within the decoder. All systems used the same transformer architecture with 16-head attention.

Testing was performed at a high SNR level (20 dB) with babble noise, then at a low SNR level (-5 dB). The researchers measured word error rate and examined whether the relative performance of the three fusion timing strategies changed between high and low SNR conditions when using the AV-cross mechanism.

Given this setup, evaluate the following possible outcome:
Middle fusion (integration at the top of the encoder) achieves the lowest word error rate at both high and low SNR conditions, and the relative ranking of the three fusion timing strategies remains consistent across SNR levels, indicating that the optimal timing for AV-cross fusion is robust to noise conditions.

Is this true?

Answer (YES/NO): NO